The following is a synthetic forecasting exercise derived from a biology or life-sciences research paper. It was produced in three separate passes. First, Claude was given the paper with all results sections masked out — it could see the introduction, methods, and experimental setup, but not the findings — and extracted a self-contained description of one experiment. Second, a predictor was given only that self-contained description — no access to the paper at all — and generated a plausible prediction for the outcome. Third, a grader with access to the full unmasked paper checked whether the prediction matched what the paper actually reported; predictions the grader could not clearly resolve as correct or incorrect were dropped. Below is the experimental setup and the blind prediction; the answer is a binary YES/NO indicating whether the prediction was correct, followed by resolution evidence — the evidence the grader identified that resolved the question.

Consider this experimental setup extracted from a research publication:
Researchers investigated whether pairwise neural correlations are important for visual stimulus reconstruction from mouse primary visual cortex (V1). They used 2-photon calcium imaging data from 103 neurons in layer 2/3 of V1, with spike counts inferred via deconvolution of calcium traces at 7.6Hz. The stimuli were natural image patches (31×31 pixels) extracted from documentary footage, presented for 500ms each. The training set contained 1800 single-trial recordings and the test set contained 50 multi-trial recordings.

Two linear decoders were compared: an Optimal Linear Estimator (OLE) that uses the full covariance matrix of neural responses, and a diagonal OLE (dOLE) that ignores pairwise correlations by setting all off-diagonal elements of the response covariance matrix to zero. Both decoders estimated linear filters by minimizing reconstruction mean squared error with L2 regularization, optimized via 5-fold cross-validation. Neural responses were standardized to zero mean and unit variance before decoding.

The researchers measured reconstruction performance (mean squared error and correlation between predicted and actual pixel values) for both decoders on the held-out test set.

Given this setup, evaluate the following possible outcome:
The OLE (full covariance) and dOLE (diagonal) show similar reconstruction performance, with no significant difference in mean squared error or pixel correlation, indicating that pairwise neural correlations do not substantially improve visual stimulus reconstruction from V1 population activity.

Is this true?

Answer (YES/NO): YES